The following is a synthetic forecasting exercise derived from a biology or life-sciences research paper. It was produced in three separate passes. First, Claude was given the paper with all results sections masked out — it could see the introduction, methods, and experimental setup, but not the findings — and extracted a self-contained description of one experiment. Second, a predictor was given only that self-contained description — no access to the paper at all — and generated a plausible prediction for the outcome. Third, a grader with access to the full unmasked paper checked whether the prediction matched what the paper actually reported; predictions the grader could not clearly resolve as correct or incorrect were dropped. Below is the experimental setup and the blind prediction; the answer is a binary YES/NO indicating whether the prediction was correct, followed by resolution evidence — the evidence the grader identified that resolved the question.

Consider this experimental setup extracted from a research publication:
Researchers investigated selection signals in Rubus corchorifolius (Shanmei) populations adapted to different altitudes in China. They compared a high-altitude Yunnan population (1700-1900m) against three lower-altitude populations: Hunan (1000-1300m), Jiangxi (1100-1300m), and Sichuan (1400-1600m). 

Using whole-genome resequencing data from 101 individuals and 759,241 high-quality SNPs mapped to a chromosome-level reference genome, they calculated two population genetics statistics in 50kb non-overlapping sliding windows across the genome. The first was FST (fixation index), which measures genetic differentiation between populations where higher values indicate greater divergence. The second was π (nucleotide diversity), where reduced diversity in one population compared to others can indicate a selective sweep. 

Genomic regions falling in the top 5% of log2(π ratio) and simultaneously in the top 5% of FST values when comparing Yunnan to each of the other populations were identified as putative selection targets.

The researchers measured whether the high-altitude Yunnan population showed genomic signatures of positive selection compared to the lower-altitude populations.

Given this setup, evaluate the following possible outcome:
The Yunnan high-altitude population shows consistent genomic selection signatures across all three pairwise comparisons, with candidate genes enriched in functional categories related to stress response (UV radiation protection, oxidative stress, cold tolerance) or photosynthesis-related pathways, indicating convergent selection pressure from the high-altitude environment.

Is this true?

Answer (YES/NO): YES